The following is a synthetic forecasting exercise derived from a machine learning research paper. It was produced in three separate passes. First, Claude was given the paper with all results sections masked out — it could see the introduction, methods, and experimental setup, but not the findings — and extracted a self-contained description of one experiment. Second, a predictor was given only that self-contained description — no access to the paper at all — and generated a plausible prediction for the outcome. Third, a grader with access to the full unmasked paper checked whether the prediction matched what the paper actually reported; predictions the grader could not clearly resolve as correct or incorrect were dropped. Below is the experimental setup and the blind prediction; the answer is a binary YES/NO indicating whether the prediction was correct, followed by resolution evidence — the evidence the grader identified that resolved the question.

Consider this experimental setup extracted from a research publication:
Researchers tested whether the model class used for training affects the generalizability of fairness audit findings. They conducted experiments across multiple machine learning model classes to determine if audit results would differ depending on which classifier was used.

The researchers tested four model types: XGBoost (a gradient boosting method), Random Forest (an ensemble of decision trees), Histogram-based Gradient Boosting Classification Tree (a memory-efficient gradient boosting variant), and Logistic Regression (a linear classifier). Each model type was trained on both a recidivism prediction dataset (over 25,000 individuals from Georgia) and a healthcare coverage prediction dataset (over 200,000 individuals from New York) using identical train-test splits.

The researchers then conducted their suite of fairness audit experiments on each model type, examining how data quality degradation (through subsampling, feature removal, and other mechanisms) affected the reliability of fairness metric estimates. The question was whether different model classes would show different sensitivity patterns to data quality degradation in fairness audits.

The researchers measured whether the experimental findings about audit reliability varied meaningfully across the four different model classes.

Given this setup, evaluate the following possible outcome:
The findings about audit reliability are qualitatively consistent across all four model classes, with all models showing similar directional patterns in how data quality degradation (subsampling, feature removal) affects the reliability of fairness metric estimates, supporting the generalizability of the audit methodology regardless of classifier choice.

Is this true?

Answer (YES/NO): YES